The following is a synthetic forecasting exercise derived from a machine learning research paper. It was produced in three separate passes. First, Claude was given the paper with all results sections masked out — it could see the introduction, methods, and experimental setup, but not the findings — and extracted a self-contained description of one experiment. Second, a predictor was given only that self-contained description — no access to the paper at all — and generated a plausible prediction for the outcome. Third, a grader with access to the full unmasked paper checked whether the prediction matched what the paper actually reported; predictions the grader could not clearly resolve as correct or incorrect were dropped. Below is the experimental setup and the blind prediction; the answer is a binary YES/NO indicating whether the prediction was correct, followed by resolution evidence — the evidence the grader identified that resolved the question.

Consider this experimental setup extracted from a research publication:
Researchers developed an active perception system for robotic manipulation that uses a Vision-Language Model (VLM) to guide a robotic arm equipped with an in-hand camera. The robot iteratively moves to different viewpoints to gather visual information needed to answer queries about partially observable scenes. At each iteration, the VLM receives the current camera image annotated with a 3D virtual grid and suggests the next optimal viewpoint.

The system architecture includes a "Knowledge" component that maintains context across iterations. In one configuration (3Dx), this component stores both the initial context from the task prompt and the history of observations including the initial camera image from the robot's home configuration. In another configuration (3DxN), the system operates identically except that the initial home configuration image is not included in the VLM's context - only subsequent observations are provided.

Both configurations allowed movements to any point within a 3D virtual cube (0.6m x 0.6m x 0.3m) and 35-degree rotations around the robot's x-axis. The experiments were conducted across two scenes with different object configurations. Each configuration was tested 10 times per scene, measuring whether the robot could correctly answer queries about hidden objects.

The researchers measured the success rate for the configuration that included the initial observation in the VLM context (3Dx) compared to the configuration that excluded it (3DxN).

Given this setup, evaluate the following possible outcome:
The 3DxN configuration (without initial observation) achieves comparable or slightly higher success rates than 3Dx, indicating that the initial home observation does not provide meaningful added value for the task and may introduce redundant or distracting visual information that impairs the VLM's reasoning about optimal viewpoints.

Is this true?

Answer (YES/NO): NO